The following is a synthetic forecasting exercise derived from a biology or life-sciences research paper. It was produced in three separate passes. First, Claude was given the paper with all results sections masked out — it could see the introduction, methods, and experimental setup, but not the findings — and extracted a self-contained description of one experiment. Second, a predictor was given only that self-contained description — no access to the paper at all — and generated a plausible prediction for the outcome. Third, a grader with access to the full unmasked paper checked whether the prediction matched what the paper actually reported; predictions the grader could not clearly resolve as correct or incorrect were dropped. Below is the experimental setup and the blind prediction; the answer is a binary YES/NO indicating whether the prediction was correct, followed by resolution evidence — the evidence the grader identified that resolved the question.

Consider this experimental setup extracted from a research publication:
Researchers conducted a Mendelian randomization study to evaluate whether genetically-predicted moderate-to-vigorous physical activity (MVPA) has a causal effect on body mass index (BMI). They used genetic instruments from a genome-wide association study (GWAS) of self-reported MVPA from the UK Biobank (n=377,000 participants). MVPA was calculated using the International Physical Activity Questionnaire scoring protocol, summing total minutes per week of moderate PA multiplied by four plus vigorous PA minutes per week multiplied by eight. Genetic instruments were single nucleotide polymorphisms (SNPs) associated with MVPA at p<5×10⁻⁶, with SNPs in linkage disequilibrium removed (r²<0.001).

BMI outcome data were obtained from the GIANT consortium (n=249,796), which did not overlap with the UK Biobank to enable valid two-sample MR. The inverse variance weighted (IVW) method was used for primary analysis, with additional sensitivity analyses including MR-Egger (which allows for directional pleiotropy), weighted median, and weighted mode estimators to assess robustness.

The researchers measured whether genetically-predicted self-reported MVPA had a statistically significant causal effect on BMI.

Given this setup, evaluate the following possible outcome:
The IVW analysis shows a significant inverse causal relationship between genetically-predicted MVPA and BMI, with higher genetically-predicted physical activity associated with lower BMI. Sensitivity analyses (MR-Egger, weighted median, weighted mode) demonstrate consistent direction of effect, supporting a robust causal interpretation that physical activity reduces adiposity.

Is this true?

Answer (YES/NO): NO